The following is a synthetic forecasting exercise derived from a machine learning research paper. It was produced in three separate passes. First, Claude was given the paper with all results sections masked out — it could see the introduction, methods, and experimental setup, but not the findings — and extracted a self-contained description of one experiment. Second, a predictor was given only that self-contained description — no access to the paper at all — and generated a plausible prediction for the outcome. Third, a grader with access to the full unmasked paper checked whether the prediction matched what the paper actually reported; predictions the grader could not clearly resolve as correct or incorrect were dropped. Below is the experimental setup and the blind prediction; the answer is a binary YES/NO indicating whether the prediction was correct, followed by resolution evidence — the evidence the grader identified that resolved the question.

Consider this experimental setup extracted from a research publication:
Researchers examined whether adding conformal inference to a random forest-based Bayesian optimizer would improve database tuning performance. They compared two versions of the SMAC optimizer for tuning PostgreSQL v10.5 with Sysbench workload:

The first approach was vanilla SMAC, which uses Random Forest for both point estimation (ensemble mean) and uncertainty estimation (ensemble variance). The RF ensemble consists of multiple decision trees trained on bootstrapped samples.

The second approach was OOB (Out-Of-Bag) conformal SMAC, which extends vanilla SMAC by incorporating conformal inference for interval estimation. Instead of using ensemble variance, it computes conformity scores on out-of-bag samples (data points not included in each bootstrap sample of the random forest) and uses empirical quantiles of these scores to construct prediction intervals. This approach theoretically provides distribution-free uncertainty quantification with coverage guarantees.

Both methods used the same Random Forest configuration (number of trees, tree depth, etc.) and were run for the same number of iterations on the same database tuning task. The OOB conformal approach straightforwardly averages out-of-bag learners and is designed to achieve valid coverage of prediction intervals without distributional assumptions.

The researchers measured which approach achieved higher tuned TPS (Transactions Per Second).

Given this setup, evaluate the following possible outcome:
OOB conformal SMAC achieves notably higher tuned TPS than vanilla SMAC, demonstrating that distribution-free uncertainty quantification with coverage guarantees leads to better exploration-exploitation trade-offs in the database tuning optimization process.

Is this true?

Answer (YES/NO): NO